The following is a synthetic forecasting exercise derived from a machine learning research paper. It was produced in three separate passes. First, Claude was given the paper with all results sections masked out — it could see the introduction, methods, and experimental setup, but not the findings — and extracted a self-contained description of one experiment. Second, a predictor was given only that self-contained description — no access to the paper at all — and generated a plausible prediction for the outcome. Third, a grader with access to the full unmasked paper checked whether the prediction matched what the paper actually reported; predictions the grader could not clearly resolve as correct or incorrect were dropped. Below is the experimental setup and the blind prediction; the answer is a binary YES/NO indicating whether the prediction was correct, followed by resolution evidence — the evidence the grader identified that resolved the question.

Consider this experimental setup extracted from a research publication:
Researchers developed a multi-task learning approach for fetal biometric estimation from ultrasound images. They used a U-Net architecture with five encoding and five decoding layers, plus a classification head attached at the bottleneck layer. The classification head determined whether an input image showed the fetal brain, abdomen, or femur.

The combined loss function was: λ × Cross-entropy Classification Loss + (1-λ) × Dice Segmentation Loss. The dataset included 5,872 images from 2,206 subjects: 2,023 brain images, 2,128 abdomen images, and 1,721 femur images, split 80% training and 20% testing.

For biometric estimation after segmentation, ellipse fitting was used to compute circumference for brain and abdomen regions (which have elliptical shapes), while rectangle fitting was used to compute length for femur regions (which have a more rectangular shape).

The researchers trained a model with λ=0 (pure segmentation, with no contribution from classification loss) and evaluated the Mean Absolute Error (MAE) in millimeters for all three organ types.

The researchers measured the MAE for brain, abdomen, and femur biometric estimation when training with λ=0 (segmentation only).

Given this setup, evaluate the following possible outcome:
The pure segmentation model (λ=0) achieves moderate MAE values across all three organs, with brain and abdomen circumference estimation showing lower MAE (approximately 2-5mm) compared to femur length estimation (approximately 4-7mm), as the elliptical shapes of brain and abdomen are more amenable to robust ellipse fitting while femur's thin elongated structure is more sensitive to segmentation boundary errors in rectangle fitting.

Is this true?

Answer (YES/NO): NO